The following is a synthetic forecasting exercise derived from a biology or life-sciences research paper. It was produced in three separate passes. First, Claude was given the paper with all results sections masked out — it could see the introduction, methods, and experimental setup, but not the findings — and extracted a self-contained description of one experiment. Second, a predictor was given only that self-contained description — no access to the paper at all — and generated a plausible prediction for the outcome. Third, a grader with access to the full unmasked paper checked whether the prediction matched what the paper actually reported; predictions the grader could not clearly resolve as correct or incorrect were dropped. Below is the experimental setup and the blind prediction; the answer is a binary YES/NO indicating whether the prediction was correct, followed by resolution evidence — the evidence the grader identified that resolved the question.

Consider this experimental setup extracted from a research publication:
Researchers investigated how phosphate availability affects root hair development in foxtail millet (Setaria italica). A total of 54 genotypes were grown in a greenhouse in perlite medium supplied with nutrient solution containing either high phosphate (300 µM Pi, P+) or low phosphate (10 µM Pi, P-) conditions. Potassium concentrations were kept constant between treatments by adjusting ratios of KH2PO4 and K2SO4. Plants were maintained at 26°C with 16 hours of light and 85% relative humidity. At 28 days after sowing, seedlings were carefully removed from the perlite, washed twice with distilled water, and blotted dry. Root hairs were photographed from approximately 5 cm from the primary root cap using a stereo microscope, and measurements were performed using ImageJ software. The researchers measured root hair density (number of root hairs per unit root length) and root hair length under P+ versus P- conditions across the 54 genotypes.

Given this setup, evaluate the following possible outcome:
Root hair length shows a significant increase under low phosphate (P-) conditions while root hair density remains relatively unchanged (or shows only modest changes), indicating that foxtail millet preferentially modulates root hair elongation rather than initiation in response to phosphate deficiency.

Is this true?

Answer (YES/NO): NO